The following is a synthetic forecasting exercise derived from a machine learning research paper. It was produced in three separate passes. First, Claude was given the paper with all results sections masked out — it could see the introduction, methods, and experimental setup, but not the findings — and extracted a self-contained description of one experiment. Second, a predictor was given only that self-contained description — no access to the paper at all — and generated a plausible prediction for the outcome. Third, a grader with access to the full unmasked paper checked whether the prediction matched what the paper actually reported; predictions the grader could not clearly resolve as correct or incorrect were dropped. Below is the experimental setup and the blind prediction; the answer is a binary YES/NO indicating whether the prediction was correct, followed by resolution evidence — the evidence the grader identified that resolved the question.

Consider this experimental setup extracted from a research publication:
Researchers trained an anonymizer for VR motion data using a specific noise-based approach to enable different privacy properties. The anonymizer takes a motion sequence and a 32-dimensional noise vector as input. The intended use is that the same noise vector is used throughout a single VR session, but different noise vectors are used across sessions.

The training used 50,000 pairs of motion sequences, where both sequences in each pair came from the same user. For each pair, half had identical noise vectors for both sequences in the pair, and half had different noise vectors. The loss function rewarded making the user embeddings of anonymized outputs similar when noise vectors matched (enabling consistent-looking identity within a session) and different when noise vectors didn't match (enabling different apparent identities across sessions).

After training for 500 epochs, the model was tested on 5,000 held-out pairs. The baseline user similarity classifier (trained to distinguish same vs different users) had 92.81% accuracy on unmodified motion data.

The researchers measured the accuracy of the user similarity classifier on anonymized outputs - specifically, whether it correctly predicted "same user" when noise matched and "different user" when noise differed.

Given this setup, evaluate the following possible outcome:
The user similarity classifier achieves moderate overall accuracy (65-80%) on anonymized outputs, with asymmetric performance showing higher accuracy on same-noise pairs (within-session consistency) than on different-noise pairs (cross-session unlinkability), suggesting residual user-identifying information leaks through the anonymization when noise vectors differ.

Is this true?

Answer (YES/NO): NO